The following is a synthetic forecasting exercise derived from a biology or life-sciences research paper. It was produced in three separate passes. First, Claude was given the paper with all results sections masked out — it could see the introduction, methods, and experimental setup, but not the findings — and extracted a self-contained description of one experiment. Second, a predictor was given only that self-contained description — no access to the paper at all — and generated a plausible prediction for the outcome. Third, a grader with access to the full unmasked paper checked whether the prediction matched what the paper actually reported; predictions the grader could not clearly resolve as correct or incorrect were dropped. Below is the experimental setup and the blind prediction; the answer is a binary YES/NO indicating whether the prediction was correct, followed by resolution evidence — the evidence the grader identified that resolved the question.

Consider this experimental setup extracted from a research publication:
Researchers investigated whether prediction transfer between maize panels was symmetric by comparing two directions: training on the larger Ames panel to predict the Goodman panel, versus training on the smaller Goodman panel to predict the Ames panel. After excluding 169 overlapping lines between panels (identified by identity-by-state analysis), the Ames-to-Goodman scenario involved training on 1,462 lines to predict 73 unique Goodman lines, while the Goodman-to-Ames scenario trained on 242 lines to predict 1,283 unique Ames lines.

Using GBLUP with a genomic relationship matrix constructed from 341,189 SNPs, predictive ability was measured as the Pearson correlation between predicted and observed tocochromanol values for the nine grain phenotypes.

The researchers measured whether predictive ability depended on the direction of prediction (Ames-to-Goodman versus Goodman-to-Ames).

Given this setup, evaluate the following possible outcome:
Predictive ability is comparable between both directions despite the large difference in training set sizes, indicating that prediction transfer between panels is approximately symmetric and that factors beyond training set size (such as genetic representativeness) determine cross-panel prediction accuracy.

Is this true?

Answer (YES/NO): NO